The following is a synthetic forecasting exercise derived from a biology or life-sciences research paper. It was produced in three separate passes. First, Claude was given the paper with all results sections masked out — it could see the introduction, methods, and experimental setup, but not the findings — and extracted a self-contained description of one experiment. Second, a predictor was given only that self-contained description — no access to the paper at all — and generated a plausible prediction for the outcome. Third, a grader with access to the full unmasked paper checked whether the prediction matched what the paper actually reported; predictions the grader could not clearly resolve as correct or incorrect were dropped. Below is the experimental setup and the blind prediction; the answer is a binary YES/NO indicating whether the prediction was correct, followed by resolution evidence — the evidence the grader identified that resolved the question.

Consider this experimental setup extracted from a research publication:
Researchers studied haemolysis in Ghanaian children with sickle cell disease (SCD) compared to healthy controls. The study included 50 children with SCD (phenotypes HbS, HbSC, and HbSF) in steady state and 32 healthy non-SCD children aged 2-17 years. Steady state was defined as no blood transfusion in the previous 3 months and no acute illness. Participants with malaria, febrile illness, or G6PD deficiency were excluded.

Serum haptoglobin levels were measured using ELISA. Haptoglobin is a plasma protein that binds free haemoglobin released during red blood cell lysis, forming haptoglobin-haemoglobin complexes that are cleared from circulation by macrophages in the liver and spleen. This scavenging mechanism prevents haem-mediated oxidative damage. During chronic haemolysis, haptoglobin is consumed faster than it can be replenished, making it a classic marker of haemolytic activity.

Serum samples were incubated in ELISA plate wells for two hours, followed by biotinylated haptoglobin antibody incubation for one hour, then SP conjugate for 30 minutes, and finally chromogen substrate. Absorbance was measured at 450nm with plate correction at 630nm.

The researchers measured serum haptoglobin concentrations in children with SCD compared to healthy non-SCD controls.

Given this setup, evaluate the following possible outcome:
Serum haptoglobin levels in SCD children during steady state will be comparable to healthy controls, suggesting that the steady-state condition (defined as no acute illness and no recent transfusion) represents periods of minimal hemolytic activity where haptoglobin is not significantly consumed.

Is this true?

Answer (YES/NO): NO